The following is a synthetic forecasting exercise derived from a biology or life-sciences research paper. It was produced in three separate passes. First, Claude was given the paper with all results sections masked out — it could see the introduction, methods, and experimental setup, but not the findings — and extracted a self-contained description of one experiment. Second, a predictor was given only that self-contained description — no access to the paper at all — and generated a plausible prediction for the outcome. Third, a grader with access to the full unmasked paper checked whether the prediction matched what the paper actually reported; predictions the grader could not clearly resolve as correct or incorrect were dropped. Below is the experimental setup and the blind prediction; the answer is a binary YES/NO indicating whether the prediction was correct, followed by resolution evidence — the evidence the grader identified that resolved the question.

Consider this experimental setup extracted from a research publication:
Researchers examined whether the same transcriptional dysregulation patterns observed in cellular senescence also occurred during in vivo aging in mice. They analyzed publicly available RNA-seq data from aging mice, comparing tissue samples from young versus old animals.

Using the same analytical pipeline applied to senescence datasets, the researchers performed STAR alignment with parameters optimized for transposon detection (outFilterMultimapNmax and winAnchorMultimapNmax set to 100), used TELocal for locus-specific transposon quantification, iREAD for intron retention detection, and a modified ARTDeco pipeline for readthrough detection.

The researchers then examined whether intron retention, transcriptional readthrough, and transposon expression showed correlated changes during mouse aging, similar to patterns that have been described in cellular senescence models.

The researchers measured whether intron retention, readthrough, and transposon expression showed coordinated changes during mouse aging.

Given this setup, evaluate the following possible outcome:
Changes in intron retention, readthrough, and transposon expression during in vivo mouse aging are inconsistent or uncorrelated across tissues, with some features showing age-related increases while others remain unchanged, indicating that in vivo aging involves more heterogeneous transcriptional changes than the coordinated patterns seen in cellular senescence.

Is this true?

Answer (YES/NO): YES